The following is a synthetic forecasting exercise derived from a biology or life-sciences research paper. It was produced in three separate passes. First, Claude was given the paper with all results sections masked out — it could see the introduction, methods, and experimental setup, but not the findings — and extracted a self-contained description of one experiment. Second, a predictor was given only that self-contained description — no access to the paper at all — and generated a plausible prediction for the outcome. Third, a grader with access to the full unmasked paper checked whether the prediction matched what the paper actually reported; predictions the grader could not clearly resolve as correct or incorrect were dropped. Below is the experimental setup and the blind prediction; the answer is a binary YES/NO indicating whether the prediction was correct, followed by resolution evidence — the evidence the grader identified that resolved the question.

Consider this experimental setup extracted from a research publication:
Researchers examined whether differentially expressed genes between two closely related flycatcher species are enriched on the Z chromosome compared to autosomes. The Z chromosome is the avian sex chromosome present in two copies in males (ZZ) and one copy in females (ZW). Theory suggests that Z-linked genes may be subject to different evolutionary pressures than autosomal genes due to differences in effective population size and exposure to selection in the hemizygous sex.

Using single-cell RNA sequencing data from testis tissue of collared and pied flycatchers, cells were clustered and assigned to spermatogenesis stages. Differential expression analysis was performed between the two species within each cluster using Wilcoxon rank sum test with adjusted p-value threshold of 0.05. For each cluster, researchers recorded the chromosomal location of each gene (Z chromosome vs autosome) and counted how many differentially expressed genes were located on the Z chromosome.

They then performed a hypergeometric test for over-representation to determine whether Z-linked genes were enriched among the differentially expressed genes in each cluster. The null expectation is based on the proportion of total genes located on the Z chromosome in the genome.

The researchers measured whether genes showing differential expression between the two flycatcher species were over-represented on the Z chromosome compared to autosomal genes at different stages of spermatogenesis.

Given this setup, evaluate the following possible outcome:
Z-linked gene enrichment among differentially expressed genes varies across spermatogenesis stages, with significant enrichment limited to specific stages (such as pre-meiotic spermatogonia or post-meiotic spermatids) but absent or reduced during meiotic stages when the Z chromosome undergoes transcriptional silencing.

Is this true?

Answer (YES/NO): NO